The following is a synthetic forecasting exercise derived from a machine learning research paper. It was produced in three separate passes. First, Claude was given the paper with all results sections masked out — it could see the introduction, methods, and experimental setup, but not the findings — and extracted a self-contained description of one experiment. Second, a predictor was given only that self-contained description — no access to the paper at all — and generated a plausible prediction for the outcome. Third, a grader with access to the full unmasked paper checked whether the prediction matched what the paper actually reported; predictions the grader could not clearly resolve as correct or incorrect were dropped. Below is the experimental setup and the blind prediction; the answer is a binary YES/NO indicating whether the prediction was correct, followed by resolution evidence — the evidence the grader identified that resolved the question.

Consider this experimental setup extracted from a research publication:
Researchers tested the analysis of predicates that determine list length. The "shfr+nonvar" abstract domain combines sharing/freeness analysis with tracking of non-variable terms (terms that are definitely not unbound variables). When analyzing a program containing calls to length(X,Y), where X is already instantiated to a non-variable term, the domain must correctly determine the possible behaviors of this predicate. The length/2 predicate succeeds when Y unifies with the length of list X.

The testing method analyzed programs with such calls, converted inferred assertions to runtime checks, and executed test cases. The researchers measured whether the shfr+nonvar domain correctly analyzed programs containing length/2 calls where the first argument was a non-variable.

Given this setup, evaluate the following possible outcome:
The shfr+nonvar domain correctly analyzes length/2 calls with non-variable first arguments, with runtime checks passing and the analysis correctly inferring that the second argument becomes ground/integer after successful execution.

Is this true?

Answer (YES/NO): NO